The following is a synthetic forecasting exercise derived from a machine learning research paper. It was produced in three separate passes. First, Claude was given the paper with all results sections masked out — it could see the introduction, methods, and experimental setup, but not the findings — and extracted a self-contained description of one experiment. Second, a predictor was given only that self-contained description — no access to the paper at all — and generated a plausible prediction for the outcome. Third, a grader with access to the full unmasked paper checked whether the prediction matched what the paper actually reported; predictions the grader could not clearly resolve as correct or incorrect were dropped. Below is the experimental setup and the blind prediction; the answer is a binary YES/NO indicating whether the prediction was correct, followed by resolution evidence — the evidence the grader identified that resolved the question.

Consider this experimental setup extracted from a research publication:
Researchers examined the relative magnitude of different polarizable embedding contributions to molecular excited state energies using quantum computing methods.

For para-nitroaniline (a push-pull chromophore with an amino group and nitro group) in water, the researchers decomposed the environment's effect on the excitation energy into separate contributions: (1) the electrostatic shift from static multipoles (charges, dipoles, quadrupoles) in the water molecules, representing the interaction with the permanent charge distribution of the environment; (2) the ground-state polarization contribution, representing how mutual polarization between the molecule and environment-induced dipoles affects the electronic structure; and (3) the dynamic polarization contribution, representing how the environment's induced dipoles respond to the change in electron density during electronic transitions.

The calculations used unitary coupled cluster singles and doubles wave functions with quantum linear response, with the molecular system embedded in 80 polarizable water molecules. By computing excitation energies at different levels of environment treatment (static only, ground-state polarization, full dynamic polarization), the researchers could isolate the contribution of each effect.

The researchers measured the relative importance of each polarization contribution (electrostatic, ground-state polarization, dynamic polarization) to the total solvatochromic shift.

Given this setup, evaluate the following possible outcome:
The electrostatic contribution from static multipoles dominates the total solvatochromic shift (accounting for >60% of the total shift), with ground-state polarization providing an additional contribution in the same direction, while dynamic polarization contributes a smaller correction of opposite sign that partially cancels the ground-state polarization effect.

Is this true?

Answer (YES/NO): NO